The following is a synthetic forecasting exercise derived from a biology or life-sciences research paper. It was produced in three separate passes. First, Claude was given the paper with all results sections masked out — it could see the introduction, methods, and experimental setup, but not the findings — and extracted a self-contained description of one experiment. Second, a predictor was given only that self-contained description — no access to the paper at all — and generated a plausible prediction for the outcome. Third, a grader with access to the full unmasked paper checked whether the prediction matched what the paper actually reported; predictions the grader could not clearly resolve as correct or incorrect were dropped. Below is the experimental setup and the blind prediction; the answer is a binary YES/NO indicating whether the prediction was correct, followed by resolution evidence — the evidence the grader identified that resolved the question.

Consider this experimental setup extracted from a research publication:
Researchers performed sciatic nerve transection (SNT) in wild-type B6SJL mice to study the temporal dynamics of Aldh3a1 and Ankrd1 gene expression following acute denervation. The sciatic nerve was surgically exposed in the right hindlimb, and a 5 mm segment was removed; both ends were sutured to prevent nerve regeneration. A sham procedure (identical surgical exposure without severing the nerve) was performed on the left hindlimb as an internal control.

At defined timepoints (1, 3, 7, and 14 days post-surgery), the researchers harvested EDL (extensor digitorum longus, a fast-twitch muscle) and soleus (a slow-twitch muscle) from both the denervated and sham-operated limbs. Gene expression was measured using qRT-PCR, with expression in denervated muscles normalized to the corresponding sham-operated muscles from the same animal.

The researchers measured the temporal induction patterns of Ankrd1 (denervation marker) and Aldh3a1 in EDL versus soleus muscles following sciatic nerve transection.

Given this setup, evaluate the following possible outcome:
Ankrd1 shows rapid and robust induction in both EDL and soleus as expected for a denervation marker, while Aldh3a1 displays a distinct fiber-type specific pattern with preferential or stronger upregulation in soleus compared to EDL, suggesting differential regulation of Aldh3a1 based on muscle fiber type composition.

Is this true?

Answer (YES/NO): YES